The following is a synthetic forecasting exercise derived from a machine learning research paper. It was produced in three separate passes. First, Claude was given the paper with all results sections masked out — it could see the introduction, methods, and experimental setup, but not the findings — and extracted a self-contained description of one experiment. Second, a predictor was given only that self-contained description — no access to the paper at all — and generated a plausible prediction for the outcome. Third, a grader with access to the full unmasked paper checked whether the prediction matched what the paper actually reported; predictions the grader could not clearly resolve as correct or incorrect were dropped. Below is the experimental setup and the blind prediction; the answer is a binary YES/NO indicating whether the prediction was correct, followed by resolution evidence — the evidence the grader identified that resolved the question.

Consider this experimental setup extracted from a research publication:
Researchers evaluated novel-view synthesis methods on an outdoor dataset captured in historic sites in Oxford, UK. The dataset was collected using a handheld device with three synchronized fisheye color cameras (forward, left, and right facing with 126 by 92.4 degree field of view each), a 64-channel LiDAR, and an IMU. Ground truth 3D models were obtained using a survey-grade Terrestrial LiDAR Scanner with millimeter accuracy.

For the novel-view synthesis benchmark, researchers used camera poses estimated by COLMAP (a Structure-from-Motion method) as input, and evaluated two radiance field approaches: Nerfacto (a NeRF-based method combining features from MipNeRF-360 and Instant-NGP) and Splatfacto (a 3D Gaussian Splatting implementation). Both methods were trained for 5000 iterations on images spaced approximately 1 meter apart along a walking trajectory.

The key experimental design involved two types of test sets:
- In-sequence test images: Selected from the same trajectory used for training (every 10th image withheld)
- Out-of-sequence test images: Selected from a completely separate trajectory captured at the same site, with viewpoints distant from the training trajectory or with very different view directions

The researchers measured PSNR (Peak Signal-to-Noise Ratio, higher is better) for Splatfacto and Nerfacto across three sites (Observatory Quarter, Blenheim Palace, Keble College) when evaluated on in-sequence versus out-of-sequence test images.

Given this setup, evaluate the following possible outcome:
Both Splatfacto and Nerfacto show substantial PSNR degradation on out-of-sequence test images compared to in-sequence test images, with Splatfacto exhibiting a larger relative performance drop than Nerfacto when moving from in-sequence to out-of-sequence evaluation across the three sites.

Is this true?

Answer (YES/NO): NO